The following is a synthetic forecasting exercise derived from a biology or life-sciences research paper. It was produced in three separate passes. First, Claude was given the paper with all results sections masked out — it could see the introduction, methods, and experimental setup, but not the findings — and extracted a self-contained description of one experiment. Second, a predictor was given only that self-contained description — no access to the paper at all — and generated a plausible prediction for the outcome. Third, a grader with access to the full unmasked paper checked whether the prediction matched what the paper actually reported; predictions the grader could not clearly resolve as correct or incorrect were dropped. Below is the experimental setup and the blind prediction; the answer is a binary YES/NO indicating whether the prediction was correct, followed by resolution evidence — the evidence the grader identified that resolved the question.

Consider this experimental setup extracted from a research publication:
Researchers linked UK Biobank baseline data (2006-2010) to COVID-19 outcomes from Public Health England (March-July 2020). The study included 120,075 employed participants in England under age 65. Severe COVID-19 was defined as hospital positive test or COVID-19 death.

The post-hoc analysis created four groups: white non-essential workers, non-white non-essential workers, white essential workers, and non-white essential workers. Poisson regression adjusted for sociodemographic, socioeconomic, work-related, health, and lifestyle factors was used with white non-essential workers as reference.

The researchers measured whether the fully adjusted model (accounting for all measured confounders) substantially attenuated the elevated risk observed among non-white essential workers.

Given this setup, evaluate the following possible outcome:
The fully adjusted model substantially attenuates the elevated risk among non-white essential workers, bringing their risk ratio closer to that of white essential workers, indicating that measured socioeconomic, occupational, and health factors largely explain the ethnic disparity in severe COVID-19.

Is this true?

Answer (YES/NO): NO